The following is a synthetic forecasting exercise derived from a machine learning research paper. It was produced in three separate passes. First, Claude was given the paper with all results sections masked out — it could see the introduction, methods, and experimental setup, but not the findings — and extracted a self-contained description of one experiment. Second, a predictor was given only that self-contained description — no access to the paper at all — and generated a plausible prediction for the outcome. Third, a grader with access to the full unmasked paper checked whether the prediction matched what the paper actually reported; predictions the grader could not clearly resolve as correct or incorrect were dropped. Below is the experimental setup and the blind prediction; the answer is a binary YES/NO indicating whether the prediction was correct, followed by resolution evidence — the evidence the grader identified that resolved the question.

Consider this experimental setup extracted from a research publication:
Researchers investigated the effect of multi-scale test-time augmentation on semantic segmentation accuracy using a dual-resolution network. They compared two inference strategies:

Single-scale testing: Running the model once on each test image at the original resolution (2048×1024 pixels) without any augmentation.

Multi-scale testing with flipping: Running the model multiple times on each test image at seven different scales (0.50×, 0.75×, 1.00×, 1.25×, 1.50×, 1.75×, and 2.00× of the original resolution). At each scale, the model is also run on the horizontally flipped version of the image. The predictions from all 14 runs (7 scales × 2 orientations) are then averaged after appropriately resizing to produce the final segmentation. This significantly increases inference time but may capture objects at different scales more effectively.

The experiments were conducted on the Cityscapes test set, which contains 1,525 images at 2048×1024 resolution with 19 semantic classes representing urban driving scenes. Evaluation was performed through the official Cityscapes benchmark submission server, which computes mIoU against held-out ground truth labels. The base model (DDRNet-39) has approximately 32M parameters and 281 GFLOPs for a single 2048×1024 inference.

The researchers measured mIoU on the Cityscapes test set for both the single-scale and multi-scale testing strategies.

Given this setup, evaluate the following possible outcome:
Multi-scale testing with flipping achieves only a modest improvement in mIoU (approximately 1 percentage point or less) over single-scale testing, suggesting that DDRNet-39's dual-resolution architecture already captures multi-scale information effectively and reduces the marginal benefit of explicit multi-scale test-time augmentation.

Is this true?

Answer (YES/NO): NO